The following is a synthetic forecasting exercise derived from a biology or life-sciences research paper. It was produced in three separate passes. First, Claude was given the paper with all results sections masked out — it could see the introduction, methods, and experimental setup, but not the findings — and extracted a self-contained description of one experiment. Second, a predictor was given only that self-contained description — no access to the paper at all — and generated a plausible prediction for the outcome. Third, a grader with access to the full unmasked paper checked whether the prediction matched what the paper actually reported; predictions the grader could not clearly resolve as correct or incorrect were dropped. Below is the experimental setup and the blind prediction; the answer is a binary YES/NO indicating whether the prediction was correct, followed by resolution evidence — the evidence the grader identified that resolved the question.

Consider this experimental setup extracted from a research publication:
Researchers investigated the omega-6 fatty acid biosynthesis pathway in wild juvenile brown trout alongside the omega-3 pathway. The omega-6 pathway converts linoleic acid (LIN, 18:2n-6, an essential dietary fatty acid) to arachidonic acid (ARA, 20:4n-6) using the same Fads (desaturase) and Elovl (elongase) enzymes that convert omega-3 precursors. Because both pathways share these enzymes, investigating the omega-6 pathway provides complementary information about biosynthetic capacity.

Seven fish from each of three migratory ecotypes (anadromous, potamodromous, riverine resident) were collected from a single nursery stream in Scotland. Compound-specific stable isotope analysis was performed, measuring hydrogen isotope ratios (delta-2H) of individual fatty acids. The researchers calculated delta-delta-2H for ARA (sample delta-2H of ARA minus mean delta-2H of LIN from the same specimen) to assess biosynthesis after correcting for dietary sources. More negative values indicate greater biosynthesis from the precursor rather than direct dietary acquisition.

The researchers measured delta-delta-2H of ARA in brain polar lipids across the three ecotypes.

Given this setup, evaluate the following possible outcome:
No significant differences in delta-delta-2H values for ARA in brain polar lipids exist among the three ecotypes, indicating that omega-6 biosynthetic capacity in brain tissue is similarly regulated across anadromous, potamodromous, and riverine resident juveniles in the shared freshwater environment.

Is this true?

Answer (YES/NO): NO